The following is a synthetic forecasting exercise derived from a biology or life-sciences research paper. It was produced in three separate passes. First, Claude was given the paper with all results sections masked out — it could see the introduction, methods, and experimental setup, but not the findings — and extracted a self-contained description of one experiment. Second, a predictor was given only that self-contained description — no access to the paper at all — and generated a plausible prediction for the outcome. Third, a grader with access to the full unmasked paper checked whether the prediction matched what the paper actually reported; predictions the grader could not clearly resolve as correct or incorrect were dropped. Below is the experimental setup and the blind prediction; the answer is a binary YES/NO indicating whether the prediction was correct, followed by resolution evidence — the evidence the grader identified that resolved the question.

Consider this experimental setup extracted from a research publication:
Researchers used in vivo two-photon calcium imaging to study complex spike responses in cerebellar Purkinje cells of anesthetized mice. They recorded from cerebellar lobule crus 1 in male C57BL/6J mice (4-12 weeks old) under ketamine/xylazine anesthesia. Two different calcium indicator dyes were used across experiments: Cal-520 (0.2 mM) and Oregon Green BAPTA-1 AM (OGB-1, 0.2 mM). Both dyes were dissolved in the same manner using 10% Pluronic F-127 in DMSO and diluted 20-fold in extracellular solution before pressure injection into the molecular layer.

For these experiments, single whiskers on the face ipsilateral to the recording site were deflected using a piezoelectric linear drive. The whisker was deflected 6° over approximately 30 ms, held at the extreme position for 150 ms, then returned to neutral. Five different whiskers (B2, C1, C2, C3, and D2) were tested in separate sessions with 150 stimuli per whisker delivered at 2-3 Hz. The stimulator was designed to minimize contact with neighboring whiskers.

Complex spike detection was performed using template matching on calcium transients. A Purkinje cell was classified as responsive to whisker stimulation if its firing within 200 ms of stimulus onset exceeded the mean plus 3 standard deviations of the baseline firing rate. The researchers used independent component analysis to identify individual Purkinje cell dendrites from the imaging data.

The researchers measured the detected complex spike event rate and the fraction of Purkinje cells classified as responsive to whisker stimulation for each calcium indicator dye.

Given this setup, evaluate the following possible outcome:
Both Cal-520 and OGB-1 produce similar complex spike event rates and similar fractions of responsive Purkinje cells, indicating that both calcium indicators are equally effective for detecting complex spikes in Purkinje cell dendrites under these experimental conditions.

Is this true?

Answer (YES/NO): NO